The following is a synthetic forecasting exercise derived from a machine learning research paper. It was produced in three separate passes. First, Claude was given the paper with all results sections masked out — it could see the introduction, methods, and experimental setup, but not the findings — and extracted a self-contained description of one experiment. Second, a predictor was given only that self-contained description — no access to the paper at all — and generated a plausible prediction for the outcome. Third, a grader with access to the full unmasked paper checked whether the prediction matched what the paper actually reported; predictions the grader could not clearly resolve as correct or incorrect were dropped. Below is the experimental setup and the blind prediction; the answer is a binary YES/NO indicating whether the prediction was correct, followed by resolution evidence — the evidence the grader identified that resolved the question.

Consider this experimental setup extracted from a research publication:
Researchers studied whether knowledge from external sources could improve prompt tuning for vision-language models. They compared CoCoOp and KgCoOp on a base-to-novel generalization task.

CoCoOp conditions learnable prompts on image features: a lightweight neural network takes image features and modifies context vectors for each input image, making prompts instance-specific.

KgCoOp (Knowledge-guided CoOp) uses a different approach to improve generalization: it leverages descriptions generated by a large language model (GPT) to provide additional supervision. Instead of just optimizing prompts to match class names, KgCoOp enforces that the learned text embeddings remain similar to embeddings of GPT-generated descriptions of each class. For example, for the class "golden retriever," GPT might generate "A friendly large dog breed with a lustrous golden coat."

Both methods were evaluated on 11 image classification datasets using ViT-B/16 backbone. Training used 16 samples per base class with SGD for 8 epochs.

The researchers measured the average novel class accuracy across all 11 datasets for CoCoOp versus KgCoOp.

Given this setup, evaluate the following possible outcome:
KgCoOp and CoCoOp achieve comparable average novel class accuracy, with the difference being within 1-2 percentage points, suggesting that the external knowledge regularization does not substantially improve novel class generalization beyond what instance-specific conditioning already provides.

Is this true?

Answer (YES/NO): NO